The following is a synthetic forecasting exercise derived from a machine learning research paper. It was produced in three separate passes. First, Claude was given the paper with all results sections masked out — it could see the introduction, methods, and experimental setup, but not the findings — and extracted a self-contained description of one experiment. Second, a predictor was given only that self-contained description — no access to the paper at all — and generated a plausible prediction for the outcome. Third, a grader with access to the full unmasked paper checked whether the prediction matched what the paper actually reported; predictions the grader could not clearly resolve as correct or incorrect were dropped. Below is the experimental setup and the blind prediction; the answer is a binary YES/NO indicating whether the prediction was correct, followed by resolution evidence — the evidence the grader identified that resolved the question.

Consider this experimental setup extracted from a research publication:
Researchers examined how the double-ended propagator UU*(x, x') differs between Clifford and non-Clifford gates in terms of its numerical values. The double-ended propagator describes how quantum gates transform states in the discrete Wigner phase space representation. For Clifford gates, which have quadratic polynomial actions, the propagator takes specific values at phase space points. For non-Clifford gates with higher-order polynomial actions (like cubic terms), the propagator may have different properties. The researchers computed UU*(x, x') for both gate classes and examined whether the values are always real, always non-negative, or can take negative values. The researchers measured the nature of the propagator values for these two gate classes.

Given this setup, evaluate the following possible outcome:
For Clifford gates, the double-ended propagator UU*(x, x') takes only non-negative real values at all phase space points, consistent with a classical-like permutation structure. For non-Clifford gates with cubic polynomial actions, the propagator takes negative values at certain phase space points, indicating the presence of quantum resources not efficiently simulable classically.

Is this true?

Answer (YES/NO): YES